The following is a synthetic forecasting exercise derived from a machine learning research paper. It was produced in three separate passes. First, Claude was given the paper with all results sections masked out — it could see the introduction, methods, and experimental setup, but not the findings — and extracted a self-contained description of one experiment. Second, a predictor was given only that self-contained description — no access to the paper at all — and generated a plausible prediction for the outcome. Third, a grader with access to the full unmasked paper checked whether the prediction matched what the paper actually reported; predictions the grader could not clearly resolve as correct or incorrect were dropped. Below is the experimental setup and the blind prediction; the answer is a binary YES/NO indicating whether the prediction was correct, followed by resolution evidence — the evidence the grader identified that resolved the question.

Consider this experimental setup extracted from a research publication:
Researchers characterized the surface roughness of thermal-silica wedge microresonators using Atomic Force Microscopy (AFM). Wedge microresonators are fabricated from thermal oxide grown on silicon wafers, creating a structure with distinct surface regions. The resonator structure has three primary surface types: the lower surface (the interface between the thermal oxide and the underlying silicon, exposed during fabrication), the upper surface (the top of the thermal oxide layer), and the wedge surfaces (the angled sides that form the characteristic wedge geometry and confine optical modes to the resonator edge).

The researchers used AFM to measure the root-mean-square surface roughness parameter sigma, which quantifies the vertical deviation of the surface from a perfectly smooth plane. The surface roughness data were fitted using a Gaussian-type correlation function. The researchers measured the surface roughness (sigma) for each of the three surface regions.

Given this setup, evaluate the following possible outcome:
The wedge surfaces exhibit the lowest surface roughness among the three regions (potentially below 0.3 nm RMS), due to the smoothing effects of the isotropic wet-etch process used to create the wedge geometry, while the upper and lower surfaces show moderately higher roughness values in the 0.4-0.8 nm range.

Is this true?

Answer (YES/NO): NO